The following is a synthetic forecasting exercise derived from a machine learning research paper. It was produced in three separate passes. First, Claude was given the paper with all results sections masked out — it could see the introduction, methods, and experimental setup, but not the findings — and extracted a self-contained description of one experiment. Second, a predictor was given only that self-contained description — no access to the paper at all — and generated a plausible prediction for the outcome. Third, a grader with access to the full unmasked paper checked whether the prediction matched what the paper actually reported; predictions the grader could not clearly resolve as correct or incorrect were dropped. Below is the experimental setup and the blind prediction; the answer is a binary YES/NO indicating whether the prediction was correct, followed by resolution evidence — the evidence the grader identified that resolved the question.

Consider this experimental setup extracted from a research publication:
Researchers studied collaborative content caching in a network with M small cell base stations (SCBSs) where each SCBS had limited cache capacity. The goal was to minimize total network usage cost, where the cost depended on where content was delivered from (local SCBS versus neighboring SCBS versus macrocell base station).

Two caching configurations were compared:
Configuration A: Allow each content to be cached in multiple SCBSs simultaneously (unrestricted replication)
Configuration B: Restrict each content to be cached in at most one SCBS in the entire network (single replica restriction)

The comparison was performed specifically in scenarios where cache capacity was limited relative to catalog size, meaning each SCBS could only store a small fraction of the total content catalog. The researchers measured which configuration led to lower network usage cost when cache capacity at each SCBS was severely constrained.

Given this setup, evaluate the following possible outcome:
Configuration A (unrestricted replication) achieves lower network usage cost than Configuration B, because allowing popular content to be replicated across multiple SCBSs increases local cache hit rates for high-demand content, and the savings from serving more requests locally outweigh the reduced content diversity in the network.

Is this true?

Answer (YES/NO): NO